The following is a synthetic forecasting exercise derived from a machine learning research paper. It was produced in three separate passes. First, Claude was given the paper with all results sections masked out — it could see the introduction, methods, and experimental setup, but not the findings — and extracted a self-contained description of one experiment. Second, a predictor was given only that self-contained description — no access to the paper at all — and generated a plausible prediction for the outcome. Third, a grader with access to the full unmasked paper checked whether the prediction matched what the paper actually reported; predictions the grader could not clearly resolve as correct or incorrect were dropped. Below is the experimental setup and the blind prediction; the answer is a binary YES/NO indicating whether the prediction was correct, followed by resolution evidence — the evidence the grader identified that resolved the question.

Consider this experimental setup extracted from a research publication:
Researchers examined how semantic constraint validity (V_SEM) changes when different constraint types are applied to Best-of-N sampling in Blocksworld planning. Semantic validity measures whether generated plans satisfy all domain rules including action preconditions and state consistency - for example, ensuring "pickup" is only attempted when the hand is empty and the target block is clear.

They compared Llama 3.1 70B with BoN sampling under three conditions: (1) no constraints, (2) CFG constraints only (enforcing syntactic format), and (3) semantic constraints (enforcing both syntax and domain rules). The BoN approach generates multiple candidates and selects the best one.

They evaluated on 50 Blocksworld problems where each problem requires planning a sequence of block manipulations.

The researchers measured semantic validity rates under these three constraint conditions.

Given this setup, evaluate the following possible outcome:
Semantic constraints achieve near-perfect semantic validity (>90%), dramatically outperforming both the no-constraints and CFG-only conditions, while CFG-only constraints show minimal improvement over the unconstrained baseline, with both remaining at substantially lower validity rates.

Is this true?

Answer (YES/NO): YES